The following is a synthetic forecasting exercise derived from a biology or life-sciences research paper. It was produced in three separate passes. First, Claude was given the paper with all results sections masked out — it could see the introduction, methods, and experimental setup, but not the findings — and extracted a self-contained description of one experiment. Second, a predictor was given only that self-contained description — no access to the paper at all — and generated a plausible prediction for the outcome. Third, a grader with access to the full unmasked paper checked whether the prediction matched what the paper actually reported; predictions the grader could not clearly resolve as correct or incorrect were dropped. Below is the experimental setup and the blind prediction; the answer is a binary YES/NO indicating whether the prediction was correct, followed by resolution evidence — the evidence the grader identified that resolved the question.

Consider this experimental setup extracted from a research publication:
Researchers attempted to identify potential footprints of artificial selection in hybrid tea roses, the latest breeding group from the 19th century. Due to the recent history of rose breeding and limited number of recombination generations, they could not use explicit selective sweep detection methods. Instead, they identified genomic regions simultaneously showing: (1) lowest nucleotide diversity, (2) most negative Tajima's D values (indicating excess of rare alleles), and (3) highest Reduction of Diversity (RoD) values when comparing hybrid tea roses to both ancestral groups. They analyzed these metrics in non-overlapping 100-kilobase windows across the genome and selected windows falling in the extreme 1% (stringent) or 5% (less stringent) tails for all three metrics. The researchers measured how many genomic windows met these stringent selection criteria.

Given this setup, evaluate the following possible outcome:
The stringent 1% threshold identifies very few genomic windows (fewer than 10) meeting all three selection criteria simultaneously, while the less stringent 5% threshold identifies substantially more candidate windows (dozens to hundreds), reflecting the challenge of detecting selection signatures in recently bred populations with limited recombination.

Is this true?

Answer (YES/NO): NO